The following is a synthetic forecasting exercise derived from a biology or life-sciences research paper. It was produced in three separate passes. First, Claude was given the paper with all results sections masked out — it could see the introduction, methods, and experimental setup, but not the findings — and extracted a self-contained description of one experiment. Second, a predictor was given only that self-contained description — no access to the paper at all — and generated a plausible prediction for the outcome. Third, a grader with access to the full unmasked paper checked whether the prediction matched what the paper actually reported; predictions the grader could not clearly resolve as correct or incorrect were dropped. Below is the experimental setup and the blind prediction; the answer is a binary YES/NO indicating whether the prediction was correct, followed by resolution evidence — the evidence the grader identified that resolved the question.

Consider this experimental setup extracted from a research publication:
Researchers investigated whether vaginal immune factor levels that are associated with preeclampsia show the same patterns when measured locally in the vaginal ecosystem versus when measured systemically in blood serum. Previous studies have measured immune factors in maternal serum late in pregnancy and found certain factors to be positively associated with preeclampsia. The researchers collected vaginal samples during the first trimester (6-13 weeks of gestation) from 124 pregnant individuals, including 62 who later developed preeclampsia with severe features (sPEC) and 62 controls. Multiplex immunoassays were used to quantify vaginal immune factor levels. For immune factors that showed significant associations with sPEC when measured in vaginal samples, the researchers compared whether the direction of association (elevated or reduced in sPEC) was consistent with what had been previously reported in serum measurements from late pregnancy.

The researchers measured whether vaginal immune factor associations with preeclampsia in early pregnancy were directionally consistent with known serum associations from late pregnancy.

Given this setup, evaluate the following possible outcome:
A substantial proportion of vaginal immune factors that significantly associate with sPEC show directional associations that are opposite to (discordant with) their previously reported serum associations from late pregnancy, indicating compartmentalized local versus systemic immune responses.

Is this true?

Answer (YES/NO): YES